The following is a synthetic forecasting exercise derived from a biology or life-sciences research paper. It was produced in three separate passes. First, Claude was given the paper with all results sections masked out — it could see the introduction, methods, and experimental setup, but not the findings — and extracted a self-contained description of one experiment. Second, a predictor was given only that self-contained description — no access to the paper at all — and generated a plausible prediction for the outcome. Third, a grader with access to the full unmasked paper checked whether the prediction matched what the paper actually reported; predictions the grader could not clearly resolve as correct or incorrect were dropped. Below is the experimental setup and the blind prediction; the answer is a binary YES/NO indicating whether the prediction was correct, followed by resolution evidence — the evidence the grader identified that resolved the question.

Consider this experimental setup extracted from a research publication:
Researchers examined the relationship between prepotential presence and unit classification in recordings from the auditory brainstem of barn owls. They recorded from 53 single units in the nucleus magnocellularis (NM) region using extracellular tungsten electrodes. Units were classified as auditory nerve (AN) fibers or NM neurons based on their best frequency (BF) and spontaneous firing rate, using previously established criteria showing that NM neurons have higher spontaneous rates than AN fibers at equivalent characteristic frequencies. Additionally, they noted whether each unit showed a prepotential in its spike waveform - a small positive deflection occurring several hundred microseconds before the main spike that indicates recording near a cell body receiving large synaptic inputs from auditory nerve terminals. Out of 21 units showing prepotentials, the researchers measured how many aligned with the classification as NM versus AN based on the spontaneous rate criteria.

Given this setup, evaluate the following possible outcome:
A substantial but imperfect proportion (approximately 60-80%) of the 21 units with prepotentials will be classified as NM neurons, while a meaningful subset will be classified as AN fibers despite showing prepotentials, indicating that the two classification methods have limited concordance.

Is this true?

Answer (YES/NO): NO